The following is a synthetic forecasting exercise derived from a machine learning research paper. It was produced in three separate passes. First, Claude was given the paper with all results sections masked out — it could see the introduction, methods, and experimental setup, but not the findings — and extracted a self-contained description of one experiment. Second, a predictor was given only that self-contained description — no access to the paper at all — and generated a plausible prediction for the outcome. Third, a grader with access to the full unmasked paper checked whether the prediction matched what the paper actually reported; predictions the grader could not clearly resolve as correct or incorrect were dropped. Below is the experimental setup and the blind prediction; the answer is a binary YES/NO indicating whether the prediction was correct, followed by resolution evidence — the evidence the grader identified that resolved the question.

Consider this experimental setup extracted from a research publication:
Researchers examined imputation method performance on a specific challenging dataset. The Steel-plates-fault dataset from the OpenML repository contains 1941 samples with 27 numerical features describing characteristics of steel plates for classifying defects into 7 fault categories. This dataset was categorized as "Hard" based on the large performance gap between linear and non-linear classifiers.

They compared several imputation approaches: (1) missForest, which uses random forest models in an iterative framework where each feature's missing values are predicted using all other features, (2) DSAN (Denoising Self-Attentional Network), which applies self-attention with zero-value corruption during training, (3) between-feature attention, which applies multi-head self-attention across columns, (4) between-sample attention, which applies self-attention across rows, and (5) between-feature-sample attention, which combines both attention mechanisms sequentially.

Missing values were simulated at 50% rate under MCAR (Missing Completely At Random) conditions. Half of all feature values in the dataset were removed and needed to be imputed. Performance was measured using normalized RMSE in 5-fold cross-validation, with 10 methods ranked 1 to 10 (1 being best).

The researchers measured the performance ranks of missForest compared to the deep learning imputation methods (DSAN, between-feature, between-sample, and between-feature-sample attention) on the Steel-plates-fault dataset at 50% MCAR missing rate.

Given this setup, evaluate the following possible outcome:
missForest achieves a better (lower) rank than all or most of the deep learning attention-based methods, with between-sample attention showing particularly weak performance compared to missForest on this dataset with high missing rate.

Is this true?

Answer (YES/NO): YES